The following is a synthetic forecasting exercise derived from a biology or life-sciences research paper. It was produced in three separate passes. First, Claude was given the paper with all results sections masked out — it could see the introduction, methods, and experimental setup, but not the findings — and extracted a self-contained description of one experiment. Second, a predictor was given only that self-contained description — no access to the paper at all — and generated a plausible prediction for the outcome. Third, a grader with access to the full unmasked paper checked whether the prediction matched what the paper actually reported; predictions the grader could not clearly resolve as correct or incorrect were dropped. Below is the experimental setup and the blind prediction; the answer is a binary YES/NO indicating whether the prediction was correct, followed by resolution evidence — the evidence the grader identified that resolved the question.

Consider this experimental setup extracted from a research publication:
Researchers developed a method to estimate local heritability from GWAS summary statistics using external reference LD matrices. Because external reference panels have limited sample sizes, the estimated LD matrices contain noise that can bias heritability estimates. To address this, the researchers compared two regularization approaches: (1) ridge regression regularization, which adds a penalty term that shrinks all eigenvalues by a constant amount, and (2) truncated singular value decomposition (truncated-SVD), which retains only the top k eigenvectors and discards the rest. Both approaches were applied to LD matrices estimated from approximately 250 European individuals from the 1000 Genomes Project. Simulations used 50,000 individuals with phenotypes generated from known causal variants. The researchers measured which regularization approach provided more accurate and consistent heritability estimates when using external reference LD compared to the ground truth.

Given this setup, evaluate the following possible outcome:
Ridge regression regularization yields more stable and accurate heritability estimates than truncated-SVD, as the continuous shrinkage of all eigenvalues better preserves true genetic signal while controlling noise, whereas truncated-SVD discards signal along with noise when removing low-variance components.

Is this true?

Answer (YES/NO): NO